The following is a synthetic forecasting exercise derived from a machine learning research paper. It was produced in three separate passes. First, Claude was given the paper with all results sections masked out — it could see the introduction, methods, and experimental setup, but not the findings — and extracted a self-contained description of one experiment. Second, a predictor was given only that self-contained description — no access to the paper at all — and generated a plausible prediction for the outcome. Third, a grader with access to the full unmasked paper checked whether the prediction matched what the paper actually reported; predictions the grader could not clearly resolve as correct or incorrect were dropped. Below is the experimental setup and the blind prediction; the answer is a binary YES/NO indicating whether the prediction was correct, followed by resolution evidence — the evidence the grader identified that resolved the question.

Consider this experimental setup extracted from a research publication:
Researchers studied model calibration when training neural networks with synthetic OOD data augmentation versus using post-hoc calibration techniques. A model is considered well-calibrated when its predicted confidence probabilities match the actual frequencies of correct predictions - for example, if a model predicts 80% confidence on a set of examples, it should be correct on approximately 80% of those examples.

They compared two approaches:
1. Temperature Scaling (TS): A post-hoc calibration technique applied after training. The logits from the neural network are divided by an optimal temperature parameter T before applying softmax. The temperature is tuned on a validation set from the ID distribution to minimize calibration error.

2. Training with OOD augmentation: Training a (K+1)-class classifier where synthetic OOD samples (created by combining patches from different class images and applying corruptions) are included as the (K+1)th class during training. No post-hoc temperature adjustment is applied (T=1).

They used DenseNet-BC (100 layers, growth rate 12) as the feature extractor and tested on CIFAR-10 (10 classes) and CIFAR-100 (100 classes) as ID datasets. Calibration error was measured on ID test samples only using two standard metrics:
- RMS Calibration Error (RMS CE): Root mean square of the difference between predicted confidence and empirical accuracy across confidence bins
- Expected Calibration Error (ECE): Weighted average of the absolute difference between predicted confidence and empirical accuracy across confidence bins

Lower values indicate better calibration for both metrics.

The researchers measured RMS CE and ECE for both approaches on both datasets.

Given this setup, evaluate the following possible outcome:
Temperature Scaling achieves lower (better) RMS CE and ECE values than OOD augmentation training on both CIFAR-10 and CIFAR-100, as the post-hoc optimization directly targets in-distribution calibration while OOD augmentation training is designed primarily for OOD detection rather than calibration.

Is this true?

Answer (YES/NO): NO